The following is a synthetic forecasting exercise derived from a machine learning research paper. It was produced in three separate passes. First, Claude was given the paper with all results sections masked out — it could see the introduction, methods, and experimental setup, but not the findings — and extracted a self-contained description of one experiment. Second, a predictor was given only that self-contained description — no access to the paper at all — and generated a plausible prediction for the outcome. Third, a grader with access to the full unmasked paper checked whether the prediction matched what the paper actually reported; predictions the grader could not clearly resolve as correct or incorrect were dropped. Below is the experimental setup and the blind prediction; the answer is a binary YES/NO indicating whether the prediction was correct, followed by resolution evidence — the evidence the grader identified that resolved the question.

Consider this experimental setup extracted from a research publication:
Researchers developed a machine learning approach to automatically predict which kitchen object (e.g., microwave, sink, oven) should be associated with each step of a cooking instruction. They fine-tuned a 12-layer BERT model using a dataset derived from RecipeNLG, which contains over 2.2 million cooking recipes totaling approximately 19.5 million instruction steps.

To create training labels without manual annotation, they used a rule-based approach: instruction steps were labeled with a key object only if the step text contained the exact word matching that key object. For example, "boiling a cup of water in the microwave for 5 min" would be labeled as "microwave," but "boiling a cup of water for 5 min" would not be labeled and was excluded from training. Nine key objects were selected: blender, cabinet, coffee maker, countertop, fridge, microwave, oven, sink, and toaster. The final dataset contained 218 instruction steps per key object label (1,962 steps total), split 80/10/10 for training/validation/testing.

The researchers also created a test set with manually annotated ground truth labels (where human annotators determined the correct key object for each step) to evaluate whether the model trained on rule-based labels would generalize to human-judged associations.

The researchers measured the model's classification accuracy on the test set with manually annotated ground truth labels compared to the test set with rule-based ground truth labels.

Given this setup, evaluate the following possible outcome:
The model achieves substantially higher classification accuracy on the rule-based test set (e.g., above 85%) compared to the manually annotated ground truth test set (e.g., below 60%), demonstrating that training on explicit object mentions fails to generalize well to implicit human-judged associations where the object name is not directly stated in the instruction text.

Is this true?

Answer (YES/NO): NO